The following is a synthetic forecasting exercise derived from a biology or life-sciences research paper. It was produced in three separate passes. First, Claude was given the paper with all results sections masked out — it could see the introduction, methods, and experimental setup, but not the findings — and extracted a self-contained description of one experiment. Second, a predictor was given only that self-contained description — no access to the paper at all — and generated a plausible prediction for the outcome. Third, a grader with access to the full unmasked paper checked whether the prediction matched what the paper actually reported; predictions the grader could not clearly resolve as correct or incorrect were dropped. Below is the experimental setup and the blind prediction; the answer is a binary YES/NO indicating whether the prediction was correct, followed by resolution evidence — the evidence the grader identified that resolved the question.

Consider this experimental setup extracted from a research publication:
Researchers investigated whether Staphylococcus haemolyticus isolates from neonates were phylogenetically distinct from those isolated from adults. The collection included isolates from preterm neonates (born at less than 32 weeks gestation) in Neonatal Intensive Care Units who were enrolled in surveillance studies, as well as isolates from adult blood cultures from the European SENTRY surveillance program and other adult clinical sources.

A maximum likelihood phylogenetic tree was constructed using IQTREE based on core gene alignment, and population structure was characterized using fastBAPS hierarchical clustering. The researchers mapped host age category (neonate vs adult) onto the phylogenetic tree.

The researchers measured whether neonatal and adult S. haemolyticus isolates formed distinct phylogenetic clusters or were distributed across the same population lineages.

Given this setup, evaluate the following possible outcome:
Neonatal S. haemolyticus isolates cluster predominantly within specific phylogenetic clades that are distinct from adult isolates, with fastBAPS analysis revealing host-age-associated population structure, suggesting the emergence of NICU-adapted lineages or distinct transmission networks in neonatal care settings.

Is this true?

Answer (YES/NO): NO